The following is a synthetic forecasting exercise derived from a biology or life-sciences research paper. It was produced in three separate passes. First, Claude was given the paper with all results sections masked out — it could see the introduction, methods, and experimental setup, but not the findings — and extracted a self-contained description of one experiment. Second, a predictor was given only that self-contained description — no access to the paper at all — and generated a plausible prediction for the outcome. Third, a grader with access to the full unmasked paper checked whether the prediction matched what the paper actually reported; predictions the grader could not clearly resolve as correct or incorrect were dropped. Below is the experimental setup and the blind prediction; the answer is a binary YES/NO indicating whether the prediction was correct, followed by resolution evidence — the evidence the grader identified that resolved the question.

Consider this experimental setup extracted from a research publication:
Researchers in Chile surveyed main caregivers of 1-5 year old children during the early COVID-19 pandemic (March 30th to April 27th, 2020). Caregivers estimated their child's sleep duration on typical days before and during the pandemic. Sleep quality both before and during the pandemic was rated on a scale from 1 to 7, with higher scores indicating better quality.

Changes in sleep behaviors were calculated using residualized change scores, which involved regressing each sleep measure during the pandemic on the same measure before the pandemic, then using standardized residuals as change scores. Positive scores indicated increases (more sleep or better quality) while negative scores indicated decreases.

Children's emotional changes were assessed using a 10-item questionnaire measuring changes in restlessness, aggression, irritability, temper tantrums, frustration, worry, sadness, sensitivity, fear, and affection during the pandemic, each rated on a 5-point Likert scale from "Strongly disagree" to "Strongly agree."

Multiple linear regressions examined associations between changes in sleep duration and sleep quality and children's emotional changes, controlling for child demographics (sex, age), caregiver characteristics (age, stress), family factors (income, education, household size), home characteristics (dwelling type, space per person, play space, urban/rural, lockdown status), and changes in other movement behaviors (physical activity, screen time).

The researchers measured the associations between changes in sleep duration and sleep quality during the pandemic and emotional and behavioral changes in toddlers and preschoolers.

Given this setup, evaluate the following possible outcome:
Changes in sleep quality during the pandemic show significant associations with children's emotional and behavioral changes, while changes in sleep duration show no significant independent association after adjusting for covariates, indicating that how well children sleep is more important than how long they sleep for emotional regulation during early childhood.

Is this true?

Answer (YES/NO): NO